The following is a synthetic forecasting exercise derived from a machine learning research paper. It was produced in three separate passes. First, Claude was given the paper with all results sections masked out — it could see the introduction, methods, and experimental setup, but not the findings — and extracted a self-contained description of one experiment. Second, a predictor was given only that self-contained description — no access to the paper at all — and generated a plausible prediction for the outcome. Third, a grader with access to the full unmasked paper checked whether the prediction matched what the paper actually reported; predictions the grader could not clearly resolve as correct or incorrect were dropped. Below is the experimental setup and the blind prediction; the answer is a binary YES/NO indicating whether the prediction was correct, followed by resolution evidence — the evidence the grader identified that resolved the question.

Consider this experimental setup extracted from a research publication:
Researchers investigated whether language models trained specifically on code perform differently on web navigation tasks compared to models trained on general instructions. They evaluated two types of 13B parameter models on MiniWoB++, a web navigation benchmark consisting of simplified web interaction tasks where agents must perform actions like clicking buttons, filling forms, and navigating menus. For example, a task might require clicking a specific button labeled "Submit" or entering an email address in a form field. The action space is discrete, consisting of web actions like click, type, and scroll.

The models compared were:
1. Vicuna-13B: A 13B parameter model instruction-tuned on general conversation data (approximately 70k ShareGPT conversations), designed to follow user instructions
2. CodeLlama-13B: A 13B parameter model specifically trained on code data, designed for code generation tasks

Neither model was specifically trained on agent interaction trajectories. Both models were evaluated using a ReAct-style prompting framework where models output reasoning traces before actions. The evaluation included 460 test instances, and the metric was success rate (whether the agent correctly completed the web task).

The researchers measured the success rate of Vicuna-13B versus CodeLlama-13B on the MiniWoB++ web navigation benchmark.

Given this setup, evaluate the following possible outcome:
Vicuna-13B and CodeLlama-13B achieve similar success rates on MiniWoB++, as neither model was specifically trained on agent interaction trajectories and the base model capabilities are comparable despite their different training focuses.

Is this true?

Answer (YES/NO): NO